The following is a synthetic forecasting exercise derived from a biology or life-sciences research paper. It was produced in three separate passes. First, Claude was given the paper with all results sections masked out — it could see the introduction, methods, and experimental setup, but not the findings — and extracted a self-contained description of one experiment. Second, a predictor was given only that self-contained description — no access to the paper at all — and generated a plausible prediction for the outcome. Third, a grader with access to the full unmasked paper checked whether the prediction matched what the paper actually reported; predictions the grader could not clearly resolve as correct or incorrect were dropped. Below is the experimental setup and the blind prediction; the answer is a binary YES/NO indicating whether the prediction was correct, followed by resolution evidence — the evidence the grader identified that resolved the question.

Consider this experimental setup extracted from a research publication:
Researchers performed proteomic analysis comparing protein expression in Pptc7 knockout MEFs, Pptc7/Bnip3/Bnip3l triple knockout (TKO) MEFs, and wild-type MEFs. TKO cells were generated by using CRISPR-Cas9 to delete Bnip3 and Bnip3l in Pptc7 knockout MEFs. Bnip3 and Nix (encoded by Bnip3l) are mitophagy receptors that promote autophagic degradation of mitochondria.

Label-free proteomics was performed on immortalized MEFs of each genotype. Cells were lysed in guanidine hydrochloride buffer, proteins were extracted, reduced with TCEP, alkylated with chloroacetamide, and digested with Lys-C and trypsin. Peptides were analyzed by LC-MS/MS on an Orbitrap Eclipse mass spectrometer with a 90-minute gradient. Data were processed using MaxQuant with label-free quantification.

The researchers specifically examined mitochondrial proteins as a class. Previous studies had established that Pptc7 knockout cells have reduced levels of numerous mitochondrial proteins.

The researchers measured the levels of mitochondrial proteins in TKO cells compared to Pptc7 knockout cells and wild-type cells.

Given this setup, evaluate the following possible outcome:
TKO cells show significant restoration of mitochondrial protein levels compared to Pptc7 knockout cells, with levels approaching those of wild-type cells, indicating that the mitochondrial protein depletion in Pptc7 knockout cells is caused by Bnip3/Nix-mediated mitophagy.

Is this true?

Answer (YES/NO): YES